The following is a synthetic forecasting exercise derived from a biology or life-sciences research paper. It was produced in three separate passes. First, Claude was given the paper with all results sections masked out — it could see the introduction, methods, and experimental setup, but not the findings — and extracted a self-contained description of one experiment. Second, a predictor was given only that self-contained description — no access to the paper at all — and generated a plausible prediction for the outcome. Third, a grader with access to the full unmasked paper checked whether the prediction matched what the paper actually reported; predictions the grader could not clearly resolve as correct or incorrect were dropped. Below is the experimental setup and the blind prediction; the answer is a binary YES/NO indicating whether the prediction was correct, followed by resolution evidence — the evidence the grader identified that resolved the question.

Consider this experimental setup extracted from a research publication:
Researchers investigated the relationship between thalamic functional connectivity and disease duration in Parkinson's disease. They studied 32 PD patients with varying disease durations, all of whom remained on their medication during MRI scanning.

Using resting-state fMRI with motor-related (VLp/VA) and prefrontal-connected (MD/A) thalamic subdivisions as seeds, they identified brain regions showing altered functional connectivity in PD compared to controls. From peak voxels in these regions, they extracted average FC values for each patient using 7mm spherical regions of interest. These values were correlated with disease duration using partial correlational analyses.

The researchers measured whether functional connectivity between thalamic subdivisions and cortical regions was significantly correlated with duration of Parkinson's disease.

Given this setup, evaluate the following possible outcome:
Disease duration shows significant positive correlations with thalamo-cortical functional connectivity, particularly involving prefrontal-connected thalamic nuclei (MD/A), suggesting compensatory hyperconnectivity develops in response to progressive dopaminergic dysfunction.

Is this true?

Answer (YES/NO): NO